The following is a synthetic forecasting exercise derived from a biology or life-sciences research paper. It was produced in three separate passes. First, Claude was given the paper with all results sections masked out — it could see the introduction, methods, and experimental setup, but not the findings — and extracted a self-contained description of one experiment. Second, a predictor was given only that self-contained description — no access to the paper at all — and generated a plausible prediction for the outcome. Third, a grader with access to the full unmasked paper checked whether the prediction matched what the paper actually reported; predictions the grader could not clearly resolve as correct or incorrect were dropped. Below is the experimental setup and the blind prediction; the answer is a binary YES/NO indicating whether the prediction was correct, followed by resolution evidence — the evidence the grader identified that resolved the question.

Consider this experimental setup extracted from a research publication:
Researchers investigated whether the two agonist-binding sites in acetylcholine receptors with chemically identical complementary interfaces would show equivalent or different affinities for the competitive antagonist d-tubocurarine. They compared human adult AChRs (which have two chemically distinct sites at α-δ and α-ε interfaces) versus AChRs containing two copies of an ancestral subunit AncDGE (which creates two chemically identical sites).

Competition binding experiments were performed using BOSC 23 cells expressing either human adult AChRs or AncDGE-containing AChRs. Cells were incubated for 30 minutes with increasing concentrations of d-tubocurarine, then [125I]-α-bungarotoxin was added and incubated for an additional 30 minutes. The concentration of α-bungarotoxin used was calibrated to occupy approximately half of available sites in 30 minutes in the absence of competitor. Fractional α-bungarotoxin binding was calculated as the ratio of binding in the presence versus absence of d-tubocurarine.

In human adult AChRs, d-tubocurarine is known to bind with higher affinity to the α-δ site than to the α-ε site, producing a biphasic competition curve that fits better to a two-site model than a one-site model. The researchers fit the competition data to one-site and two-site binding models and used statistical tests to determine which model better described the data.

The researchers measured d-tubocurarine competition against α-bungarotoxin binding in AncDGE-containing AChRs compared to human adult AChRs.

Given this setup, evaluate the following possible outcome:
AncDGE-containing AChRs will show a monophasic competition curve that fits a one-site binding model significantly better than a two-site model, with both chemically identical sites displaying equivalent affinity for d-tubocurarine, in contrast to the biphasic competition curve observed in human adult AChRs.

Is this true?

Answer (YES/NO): YES